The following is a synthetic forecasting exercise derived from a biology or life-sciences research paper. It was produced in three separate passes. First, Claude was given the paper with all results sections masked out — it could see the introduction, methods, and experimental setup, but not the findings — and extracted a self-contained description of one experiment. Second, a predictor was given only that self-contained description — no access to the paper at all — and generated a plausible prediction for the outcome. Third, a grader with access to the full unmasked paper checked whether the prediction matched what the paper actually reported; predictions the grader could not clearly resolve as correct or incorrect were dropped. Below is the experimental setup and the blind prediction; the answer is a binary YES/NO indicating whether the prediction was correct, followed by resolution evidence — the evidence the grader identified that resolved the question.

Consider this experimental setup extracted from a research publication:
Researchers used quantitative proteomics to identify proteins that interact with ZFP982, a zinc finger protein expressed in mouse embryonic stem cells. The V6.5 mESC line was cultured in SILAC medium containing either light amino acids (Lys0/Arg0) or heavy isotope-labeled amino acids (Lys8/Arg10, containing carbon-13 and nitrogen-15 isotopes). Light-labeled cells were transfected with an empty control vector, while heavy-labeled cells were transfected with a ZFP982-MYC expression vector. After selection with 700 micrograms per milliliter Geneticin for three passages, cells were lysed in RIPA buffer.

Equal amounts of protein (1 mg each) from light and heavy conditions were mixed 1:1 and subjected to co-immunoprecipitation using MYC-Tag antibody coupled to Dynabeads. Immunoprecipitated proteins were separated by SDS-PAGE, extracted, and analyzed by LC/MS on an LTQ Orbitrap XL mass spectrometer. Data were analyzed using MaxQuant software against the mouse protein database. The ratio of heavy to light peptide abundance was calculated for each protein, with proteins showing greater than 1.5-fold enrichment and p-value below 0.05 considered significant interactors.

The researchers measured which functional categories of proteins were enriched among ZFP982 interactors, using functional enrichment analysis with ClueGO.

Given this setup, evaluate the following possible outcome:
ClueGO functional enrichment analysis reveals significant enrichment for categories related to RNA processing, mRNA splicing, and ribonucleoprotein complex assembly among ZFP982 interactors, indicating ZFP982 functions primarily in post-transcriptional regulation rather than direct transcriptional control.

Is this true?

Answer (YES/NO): NO